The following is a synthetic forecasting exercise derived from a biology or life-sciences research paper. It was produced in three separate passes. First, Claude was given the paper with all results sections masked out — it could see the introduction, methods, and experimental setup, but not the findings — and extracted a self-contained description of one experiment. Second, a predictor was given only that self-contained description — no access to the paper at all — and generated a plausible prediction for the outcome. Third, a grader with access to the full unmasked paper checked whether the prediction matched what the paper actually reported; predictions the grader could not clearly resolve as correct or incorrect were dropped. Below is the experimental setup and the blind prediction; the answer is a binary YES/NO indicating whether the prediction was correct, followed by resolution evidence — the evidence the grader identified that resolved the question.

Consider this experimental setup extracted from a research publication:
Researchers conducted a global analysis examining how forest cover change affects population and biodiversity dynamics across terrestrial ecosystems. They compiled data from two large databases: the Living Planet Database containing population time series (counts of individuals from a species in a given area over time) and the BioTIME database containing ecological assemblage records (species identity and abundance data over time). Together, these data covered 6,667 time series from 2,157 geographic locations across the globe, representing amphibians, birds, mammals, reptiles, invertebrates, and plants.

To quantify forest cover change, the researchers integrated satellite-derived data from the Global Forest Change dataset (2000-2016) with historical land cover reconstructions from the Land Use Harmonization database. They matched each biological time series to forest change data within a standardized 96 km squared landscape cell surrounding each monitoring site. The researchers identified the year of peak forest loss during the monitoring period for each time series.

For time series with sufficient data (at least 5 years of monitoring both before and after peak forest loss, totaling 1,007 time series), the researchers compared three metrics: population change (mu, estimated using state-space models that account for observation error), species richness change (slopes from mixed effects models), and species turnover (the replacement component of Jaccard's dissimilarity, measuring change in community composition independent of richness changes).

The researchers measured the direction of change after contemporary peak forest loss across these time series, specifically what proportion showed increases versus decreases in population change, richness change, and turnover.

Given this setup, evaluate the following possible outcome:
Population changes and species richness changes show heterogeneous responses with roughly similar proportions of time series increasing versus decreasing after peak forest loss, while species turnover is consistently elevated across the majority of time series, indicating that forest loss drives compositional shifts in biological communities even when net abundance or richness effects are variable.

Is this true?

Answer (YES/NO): NO